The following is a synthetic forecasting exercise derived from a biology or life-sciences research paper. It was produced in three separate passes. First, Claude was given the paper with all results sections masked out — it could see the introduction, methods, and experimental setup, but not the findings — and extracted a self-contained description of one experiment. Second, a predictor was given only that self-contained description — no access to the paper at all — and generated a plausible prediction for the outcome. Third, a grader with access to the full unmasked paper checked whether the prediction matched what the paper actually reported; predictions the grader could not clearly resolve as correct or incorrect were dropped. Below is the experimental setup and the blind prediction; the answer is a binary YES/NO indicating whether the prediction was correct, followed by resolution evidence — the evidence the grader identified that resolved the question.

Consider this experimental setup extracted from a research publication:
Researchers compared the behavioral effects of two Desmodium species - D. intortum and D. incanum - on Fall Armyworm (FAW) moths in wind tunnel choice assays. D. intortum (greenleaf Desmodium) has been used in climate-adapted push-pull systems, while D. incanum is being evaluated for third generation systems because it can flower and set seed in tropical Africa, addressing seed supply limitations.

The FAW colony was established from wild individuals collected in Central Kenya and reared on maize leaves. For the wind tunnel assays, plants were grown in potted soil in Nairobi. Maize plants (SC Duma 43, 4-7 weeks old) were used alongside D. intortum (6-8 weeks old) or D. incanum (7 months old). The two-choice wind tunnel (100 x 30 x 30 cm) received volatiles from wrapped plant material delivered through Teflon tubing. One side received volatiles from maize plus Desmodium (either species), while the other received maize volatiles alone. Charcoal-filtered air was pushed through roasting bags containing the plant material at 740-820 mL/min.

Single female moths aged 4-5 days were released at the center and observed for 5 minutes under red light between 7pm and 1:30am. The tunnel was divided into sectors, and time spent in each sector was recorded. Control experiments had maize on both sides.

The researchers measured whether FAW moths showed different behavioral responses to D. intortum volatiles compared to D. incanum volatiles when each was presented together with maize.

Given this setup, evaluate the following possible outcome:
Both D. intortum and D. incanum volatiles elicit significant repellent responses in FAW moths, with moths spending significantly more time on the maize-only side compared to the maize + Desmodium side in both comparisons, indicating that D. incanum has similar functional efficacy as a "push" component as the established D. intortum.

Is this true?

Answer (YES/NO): NO